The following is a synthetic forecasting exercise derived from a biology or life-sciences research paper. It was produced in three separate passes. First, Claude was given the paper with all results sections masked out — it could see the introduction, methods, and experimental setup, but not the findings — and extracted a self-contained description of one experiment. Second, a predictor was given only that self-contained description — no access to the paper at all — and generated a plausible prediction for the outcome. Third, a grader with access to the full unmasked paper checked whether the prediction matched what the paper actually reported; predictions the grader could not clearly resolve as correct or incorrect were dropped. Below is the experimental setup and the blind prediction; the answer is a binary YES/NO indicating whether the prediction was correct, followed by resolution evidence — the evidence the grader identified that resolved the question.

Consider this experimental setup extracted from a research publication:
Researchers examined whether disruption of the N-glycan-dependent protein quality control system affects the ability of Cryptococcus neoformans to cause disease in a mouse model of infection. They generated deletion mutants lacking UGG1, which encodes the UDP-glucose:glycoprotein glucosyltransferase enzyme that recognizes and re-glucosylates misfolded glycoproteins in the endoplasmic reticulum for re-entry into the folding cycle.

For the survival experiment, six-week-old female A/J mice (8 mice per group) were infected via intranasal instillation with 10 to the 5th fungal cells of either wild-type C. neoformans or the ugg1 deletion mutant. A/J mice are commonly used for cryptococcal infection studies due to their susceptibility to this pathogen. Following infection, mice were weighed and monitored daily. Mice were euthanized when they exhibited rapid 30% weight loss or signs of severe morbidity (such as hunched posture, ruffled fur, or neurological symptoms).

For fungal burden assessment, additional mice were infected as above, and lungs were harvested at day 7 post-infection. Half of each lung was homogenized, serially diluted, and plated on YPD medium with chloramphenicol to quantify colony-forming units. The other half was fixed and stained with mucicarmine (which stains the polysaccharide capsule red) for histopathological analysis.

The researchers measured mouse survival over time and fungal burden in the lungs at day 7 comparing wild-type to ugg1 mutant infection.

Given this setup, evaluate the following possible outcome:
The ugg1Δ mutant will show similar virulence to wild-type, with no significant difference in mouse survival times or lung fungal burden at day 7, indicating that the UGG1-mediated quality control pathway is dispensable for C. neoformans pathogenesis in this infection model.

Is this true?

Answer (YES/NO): NO